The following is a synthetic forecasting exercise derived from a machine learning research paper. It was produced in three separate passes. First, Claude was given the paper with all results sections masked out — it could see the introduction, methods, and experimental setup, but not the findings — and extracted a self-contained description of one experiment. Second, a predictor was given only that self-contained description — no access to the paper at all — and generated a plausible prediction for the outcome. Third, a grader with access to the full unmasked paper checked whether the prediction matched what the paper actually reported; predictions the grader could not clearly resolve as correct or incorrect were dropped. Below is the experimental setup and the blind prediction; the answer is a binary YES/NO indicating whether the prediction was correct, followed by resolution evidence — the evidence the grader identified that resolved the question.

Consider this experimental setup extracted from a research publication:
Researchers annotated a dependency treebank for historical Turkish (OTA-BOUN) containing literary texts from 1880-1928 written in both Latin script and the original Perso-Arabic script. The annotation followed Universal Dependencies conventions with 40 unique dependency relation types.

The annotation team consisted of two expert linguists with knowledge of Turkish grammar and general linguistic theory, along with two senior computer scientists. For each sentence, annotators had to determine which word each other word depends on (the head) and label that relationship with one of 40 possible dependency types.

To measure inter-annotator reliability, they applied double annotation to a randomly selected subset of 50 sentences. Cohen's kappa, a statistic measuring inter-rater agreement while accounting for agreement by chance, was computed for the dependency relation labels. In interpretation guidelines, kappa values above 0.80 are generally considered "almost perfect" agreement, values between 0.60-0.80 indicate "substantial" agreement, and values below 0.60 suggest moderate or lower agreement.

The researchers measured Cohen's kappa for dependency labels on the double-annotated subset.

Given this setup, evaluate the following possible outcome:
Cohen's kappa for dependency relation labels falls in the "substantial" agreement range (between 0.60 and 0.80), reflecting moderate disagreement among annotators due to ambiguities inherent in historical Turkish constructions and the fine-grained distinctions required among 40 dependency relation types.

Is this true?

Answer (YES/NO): NO